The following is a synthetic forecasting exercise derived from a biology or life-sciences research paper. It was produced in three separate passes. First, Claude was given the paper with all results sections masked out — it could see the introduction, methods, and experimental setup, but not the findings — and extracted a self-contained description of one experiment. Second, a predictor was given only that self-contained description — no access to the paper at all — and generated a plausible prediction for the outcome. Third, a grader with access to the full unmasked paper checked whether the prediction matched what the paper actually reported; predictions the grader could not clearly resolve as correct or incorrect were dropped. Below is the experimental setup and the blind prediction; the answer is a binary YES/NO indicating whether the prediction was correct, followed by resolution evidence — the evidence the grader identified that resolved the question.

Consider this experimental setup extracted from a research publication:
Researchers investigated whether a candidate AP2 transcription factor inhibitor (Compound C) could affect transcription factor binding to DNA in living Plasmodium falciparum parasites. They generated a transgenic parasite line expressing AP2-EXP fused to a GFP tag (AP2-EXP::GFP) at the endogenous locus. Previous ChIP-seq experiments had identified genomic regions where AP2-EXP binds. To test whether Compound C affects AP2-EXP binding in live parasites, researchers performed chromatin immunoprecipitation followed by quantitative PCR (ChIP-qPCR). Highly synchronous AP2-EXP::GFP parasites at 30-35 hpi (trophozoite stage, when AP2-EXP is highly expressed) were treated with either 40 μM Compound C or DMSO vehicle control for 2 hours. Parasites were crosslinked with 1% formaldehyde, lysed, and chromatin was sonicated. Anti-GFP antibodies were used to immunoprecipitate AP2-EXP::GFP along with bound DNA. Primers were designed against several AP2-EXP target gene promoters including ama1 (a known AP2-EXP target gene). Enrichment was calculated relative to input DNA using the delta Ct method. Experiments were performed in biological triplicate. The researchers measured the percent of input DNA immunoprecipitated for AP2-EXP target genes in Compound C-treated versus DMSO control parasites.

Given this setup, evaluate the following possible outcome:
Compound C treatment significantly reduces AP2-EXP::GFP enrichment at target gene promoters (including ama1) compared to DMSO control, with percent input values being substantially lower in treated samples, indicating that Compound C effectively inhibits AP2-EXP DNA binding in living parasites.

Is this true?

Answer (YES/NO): YES